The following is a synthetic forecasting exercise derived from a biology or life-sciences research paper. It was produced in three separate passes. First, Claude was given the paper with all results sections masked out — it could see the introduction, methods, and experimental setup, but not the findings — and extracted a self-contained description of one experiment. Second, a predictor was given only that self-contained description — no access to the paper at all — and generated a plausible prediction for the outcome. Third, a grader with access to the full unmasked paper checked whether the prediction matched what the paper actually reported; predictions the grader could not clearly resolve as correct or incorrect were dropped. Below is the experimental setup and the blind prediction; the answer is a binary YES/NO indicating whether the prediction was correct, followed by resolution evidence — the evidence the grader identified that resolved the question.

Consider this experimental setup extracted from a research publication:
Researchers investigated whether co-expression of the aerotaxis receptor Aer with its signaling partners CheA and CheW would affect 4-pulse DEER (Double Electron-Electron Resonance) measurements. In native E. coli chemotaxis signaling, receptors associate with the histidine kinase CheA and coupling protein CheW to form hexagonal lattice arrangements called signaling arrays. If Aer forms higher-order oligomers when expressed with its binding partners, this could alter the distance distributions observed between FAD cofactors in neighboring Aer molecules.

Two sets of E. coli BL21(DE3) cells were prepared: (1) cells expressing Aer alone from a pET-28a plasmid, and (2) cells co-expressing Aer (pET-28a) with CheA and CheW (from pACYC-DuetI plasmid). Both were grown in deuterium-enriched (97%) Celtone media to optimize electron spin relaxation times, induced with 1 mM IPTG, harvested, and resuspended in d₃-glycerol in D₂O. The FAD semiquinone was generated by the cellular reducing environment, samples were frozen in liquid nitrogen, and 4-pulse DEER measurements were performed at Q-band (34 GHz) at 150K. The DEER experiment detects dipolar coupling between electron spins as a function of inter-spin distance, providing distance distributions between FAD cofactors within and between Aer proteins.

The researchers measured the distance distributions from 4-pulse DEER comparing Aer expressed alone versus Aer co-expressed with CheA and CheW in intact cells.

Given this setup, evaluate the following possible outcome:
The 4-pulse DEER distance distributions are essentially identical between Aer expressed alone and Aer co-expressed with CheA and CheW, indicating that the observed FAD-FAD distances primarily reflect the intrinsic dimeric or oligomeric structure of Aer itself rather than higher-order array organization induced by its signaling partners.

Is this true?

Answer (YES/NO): NO